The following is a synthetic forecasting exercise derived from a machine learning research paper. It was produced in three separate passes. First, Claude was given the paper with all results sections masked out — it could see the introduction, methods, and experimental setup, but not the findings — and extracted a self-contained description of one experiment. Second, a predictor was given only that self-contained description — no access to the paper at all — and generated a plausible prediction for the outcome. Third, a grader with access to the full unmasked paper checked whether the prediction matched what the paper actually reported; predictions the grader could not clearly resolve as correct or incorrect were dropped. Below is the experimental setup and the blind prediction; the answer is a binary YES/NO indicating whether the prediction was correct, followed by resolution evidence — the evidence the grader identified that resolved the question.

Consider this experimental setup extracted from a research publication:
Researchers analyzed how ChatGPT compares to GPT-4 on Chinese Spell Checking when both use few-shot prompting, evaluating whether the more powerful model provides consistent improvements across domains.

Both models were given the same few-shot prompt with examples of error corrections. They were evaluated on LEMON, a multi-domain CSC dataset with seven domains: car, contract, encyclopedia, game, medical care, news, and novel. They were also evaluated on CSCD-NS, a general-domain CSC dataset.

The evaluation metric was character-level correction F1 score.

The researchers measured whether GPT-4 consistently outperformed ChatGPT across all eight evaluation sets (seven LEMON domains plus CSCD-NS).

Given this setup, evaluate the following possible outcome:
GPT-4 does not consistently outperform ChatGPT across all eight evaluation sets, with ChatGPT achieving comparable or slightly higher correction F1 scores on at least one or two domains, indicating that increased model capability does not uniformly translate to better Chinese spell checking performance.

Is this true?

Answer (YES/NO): NO